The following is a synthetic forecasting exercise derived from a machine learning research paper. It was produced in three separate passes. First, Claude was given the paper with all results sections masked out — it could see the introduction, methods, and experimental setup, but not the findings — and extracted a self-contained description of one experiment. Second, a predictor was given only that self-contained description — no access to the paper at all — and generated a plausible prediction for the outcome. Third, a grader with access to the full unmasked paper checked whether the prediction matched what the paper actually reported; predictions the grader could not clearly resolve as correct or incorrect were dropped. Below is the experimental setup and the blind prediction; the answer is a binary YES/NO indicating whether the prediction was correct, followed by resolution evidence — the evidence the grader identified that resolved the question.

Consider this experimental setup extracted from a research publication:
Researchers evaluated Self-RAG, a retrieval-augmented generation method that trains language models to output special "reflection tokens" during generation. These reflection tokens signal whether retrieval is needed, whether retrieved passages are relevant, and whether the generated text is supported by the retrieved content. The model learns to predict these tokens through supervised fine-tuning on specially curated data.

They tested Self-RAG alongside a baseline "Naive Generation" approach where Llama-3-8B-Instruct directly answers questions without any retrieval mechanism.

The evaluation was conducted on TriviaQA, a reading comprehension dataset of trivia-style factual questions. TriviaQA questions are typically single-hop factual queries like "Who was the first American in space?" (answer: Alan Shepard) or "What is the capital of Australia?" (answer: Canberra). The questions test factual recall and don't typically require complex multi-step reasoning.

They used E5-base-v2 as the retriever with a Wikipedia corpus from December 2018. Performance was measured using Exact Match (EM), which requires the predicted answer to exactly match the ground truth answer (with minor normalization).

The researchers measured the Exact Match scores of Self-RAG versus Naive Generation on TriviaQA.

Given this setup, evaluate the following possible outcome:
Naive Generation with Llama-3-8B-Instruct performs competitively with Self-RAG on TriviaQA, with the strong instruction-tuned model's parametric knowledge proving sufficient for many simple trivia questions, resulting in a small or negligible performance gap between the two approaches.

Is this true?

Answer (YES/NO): NO